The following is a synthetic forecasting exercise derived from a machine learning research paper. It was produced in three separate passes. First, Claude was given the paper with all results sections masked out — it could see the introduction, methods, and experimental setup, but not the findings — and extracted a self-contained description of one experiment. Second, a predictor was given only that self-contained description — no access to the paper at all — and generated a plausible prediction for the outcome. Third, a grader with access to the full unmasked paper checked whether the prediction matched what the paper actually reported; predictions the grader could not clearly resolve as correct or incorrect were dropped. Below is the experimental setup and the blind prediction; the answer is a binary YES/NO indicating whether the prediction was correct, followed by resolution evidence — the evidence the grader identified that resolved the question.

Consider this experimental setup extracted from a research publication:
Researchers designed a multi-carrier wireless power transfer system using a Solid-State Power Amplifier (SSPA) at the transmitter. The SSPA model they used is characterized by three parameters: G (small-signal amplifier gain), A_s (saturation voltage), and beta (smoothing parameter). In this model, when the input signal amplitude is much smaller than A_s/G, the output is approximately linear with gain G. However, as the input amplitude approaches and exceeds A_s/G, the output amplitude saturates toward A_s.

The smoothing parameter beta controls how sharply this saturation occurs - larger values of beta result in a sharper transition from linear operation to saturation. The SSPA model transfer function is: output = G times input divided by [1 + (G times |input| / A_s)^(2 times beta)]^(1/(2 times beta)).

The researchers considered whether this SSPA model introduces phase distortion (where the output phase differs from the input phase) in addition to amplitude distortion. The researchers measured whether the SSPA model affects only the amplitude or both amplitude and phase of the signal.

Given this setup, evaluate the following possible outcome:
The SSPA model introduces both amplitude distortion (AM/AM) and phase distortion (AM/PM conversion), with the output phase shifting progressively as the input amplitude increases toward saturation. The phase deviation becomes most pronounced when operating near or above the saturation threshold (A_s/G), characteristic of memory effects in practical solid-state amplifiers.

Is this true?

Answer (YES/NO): NO